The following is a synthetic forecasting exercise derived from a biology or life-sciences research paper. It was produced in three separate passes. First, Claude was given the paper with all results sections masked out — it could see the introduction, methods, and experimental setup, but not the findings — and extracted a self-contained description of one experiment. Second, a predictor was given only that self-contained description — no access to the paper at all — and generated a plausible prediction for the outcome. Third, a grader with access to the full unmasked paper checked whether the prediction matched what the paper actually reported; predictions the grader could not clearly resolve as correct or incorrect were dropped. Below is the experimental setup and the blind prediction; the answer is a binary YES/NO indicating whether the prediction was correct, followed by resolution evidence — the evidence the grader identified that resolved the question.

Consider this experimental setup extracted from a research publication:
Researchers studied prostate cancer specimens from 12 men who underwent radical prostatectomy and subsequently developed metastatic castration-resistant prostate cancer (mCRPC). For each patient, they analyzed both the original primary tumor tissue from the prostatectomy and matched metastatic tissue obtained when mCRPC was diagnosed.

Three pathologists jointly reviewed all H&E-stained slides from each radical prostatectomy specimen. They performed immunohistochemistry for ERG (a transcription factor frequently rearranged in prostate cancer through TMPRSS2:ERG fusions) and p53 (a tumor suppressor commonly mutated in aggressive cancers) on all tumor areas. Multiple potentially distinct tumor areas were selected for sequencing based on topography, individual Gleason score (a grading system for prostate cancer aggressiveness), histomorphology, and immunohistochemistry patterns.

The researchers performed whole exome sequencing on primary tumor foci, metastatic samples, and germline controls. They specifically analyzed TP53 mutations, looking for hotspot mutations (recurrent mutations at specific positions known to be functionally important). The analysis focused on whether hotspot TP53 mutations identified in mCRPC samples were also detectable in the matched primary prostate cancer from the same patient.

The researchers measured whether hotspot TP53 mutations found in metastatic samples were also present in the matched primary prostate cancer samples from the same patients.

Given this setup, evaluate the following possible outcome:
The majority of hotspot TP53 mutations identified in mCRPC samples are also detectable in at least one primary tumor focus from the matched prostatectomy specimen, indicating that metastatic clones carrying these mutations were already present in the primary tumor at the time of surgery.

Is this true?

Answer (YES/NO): YES